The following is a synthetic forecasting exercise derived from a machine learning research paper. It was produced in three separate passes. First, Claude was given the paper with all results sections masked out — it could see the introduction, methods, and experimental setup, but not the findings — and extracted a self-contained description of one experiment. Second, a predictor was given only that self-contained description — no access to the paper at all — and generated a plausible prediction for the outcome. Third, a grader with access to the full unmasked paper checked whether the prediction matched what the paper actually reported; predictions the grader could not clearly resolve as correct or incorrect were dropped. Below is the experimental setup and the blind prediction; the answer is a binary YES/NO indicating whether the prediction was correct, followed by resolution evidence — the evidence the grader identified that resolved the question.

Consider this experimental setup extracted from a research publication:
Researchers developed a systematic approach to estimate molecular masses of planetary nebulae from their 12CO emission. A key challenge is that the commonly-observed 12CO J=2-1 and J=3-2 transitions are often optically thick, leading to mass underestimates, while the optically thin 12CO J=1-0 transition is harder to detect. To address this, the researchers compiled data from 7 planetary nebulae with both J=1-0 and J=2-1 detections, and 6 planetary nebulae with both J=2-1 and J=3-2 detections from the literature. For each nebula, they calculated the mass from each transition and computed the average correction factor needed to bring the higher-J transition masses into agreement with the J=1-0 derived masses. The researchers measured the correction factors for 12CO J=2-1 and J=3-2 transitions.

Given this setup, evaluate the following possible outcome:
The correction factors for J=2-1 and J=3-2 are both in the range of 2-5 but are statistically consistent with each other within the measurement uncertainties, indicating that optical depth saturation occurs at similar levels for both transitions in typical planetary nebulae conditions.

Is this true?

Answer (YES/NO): NO